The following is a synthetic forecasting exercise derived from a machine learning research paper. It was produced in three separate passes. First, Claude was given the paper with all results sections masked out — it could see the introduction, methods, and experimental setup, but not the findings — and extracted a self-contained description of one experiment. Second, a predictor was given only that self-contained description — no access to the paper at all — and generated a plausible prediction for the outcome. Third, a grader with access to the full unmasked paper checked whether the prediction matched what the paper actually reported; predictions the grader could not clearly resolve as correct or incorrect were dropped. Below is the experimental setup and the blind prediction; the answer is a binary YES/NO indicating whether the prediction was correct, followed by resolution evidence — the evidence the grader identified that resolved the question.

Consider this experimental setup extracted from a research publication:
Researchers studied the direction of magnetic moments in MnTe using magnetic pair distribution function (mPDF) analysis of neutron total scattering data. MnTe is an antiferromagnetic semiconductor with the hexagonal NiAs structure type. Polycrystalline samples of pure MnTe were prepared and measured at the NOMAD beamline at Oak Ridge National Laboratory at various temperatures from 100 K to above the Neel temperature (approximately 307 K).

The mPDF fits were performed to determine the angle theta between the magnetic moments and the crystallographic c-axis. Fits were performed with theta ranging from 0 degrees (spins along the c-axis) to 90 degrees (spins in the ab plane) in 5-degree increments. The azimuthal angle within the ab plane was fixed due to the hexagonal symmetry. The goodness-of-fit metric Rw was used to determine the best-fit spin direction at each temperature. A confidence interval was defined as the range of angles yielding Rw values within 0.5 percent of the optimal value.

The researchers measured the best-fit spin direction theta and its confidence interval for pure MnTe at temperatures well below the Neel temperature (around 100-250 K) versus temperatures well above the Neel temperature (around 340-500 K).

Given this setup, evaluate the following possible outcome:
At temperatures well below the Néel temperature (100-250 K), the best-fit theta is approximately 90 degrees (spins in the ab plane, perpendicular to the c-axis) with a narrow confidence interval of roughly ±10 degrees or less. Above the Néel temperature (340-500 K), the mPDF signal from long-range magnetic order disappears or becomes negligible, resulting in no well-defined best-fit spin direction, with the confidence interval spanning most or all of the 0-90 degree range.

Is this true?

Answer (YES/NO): NO